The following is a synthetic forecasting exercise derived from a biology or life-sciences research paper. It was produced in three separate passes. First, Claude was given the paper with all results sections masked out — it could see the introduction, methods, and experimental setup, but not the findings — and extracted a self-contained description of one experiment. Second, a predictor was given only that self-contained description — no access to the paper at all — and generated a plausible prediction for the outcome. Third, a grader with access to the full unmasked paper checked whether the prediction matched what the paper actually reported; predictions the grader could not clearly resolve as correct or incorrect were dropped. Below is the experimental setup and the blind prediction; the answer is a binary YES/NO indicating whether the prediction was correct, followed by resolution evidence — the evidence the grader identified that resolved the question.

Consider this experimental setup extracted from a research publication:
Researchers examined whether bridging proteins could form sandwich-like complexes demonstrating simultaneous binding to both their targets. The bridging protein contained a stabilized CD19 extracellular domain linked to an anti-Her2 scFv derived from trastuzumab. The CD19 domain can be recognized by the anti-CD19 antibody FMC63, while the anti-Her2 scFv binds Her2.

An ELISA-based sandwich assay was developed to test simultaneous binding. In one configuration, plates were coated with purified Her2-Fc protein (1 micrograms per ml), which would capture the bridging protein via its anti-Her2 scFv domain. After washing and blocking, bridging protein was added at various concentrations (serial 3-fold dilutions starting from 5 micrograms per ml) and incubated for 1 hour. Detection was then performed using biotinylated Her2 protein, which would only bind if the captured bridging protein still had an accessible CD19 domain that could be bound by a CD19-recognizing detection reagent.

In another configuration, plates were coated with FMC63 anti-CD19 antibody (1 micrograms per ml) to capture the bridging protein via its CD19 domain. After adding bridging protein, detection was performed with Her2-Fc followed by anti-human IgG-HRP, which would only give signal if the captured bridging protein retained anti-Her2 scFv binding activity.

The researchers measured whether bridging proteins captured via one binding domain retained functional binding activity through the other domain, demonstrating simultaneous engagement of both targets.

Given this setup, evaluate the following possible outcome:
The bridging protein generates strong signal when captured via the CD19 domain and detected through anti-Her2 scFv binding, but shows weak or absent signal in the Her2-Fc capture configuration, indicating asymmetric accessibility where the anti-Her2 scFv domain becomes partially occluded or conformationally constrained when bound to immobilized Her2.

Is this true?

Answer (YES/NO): NO